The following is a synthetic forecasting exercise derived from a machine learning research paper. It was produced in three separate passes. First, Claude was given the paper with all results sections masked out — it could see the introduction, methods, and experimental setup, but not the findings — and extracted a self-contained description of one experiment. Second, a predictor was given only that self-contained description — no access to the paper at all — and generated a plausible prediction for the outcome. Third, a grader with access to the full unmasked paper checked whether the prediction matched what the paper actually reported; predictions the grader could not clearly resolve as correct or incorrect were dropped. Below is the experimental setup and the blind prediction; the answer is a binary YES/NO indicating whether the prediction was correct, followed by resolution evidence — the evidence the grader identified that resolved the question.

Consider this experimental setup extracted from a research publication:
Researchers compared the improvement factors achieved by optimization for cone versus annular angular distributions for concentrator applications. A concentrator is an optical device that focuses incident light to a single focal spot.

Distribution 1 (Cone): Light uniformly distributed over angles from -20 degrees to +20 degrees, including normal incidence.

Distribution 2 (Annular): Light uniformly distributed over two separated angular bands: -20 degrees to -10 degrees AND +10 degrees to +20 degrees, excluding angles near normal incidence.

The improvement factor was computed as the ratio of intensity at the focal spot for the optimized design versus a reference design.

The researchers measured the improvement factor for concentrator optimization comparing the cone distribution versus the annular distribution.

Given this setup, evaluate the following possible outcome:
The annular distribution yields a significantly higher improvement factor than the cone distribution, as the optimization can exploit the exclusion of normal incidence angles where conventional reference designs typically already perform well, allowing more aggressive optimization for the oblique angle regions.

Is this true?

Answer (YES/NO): YES